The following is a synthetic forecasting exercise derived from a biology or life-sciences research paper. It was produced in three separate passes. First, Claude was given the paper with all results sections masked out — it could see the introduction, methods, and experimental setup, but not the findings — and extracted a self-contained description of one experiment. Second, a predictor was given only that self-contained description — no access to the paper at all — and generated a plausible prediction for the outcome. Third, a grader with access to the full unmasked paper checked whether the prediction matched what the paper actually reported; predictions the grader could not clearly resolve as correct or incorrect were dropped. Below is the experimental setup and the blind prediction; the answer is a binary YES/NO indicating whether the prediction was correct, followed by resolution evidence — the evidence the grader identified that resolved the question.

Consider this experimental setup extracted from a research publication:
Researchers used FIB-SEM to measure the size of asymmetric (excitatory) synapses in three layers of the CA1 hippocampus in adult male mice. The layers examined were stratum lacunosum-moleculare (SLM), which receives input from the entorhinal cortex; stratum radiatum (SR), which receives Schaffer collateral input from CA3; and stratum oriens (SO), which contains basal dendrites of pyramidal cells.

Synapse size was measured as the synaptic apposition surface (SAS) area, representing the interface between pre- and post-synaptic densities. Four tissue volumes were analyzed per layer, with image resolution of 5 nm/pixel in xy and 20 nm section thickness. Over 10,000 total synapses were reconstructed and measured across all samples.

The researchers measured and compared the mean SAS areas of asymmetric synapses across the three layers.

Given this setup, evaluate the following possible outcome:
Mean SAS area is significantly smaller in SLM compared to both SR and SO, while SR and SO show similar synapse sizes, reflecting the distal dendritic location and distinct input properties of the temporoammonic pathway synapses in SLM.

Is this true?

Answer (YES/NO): NO